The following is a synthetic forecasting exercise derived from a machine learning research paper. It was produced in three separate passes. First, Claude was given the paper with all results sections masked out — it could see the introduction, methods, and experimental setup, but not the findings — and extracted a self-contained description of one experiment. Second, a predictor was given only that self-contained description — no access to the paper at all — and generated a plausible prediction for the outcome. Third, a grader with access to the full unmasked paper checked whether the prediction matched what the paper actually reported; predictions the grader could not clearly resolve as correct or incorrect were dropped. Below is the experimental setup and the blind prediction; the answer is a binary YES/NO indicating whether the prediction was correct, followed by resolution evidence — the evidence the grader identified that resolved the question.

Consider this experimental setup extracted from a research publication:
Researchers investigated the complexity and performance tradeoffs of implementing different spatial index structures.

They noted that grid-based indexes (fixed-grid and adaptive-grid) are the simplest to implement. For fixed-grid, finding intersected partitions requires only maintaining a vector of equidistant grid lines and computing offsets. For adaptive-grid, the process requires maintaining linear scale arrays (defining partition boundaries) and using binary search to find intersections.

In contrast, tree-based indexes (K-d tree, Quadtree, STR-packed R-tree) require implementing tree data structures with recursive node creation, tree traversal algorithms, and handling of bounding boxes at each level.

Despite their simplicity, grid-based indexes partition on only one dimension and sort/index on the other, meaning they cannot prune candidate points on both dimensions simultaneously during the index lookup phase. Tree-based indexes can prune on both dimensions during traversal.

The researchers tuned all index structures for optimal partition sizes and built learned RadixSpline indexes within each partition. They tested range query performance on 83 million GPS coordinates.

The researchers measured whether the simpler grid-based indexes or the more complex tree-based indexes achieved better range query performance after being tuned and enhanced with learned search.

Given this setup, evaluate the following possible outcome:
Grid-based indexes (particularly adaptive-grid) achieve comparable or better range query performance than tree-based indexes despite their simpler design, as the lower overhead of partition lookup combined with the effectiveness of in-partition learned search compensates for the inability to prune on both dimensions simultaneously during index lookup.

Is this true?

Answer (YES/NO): YES